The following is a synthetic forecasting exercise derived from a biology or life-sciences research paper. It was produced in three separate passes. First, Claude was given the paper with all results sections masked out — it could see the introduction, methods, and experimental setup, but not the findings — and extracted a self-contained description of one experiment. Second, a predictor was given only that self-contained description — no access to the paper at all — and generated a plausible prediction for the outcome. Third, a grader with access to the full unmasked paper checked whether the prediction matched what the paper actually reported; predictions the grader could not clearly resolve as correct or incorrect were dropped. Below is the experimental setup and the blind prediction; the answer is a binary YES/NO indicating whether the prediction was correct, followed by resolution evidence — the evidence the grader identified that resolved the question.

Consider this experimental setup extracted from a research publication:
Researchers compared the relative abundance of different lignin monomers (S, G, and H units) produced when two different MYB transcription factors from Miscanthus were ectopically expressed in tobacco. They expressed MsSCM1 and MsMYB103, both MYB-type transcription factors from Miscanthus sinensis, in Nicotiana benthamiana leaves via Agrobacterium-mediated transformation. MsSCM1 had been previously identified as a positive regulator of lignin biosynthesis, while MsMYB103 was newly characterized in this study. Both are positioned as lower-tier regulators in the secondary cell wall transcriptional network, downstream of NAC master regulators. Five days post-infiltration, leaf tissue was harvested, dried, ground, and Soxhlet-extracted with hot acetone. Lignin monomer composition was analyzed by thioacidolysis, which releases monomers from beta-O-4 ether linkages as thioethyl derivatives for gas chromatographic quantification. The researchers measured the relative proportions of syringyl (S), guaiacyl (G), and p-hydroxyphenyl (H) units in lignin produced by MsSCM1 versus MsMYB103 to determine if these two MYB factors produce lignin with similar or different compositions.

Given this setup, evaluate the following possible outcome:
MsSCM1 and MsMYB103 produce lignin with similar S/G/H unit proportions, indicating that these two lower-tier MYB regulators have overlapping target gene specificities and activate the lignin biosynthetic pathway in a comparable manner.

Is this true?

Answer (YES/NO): NO